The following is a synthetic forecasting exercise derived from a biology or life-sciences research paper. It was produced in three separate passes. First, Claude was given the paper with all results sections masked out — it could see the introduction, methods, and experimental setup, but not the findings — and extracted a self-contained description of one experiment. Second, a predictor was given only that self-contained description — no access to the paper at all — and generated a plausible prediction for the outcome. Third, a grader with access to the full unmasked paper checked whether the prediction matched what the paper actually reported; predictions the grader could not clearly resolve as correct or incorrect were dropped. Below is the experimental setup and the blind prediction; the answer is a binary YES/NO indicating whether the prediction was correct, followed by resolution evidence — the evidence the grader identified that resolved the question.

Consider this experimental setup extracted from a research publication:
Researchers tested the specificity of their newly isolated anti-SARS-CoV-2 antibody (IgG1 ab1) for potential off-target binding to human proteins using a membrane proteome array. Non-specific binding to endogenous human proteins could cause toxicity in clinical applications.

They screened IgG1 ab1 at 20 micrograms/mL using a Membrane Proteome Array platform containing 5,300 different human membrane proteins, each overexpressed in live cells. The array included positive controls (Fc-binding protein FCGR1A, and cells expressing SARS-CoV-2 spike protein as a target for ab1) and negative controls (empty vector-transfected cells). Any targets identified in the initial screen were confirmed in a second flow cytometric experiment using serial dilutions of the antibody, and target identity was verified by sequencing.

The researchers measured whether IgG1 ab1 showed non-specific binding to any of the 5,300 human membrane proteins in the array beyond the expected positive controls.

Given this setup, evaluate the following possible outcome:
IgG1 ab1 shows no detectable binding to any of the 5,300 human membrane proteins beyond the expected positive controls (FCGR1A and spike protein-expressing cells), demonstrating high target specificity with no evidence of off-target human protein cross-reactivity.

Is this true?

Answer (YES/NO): YES